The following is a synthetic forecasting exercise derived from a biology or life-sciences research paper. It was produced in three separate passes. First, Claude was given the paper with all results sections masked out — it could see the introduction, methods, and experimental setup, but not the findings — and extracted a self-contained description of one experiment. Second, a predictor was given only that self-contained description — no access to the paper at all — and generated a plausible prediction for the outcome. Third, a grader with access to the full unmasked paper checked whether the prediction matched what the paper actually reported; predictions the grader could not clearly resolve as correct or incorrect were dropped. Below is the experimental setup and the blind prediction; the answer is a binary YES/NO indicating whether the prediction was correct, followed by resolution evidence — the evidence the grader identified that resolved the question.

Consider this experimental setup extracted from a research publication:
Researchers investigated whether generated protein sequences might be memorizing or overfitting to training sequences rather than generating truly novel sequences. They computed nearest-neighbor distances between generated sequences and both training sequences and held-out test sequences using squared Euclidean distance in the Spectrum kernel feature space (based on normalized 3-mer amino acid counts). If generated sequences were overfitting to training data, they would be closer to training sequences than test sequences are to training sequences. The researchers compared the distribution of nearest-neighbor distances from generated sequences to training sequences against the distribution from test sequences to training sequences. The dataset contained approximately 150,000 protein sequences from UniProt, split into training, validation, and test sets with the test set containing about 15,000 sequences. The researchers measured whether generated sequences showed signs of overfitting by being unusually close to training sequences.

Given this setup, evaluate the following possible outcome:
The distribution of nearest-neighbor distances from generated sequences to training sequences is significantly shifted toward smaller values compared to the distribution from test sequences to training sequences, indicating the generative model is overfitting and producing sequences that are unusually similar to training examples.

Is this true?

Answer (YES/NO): NO